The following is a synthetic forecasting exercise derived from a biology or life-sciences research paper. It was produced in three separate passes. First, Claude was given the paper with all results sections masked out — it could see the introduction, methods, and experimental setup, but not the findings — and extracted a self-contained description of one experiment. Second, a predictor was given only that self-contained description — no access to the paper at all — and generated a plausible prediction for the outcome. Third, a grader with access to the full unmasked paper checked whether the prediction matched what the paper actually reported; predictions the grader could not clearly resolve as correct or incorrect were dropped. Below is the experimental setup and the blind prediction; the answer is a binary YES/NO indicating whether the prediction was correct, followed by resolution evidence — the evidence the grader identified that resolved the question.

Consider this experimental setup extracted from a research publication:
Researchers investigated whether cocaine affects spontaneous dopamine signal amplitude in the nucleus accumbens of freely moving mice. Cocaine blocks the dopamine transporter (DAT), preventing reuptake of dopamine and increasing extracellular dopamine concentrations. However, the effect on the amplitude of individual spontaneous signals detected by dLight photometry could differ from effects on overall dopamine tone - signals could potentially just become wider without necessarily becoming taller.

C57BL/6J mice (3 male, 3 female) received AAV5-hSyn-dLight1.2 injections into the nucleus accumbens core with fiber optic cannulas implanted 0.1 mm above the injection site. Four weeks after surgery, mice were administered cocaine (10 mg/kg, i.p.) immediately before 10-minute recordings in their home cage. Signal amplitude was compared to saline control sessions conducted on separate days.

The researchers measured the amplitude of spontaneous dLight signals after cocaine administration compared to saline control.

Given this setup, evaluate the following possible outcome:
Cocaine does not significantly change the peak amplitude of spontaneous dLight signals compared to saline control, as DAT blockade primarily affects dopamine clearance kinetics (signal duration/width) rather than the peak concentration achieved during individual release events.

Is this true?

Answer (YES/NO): NO